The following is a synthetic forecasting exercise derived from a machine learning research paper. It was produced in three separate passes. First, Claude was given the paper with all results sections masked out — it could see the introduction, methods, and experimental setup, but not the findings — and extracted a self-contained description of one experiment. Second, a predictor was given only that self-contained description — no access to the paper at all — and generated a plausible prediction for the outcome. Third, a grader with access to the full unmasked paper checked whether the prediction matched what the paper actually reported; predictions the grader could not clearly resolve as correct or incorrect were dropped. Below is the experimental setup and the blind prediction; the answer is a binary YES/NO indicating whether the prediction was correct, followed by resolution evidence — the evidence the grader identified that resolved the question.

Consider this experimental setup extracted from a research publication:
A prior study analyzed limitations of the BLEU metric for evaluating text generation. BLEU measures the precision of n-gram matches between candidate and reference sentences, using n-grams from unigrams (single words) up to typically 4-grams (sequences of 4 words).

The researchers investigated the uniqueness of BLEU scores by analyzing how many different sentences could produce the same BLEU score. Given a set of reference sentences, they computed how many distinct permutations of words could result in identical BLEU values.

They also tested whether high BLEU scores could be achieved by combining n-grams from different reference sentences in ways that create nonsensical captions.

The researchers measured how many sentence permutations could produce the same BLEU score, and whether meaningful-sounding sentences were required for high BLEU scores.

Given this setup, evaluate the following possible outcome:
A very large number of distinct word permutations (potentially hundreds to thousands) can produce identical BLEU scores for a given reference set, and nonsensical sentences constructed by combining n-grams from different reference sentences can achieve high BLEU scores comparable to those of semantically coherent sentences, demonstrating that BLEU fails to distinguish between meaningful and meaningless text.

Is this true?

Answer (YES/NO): NO